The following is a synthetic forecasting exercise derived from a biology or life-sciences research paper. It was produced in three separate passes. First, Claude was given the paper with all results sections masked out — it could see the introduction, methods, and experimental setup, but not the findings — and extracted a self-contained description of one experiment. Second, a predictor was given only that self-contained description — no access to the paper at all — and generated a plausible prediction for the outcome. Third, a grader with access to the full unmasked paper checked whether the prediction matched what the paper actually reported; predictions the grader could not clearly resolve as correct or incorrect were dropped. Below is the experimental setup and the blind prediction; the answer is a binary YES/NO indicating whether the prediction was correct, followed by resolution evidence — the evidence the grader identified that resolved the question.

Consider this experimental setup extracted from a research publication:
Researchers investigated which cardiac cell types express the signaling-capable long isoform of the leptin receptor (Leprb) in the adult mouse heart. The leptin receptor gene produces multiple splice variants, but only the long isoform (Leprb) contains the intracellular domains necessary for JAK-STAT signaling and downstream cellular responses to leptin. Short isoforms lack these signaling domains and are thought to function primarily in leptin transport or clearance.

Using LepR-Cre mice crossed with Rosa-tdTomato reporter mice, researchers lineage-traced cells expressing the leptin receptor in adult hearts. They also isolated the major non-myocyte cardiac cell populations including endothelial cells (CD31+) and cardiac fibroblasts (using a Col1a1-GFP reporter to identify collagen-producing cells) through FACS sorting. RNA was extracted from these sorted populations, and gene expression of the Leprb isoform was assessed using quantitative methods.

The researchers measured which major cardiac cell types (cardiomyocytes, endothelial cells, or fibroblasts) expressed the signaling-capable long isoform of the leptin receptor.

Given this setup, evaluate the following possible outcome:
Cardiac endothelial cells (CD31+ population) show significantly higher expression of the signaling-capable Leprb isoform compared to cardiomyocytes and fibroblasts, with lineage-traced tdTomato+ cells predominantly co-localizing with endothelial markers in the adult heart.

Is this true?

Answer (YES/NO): NO